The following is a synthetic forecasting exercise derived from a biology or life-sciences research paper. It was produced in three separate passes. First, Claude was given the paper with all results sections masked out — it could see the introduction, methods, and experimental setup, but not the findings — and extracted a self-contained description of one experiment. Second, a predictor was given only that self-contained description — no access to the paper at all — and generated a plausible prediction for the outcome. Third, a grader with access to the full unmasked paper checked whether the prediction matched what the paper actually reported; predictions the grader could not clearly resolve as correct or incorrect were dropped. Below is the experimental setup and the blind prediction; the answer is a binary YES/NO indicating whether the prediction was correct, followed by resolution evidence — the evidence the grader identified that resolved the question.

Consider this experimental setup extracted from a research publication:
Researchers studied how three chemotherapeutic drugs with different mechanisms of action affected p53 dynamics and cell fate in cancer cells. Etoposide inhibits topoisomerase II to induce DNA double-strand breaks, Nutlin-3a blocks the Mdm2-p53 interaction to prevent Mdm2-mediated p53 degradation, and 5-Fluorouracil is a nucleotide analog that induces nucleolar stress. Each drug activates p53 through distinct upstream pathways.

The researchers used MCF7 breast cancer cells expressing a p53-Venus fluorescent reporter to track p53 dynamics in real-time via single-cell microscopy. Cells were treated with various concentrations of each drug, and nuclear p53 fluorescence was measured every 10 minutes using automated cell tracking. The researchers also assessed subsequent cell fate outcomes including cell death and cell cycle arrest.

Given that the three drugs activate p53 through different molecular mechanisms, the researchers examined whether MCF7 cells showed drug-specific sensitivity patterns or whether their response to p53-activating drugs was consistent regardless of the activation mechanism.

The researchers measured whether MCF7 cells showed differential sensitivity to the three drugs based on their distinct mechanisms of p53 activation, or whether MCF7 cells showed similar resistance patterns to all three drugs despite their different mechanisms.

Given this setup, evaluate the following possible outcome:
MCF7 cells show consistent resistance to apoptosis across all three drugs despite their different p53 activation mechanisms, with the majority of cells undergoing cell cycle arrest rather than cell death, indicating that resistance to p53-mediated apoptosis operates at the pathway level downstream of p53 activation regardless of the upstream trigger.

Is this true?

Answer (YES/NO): NO